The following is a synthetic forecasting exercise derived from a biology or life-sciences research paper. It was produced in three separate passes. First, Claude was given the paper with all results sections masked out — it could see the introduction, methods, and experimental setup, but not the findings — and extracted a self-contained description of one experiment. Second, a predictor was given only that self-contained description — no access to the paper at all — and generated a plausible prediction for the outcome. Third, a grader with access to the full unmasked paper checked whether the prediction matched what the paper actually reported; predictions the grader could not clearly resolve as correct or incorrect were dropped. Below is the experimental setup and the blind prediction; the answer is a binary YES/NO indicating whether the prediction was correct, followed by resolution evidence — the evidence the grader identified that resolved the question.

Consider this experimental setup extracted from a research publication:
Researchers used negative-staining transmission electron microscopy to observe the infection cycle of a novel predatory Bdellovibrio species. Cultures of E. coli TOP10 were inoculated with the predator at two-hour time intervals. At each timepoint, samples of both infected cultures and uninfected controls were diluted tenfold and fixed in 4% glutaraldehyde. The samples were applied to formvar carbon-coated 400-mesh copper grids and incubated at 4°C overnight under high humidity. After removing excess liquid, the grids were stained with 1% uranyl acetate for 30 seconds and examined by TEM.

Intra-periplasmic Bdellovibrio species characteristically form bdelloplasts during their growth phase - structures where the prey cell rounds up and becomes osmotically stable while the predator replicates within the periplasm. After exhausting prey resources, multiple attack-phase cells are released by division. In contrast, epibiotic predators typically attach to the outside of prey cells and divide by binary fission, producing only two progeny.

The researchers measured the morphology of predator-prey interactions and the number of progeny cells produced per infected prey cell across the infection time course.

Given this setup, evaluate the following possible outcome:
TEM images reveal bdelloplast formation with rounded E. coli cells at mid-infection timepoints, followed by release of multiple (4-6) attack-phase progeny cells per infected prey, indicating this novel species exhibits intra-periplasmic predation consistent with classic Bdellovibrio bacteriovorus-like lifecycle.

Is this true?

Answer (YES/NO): NO